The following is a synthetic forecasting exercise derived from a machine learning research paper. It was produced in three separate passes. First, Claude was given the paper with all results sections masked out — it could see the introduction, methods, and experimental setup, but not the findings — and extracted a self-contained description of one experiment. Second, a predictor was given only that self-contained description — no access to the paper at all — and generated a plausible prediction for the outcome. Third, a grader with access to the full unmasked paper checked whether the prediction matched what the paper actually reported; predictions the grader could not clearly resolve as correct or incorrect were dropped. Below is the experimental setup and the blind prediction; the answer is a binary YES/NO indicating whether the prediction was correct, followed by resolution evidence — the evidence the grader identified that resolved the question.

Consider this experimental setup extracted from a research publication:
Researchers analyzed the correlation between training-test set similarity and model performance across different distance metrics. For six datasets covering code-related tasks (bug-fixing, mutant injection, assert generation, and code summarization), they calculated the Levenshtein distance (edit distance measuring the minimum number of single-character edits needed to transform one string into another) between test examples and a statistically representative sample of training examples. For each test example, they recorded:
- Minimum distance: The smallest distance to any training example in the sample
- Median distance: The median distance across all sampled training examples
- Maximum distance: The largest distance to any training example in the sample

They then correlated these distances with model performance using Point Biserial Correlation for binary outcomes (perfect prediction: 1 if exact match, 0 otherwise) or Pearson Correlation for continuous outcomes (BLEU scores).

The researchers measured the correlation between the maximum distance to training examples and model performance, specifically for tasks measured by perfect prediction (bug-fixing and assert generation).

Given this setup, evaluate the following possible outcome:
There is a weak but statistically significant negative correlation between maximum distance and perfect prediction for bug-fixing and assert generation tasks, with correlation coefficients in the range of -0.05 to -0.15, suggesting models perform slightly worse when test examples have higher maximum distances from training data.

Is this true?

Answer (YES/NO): NO